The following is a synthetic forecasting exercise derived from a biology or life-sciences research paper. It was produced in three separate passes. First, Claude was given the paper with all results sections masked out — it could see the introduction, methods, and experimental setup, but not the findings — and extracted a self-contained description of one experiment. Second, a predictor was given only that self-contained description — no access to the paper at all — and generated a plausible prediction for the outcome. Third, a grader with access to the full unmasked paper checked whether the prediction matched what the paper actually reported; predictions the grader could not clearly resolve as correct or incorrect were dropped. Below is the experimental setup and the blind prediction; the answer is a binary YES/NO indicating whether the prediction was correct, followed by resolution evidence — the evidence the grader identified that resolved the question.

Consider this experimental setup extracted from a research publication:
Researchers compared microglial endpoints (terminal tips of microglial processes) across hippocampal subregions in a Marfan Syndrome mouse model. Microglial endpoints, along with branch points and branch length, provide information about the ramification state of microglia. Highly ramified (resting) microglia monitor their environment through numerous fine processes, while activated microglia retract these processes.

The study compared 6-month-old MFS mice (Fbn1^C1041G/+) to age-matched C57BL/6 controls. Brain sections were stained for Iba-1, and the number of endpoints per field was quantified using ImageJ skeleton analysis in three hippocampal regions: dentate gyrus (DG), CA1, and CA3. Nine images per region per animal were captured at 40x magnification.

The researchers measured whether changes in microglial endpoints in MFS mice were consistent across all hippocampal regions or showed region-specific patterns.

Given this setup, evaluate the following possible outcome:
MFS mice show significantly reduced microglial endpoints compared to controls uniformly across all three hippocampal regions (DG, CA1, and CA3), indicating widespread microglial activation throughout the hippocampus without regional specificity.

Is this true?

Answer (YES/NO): YES